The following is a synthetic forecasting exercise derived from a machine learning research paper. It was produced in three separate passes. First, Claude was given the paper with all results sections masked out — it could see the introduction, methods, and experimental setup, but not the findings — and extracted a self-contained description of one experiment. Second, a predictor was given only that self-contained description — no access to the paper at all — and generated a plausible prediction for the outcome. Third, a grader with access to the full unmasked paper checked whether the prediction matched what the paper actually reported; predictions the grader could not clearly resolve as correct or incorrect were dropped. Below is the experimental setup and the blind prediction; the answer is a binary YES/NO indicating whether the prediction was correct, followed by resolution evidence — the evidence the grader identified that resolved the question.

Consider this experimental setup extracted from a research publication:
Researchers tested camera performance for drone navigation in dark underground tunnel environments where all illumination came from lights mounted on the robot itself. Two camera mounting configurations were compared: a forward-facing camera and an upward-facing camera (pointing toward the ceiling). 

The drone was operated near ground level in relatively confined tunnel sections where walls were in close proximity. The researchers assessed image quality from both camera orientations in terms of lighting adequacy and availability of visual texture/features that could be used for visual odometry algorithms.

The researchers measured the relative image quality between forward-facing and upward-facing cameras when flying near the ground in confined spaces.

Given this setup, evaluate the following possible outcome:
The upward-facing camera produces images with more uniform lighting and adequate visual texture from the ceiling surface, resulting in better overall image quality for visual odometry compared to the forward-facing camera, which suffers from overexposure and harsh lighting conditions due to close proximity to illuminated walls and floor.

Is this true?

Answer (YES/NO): NO